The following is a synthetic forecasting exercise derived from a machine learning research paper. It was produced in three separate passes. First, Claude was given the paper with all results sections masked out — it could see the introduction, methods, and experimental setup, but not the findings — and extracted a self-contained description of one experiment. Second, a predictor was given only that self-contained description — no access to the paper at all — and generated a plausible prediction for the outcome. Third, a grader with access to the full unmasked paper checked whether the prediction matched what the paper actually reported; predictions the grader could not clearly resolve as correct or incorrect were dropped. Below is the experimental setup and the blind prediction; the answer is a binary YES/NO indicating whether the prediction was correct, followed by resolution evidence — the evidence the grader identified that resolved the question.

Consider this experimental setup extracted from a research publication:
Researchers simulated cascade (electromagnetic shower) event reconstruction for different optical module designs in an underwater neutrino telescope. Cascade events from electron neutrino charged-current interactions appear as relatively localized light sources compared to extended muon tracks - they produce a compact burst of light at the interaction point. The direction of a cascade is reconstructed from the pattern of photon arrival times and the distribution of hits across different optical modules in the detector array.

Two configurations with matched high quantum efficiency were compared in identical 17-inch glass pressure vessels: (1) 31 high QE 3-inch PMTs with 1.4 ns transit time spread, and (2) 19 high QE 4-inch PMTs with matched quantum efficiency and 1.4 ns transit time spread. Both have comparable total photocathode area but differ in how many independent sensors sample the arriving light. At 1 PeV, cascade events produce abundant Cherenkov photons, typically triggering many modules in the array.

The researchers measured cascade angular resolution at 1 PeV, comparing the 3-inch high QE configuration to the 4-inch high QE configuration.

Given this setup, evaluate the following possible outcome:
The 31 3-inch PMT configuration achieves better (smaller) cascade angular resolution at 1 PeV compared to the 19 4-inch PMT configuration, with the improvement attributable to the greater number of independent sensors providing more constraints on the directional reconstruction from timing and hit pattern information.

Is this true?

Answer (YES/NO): NO